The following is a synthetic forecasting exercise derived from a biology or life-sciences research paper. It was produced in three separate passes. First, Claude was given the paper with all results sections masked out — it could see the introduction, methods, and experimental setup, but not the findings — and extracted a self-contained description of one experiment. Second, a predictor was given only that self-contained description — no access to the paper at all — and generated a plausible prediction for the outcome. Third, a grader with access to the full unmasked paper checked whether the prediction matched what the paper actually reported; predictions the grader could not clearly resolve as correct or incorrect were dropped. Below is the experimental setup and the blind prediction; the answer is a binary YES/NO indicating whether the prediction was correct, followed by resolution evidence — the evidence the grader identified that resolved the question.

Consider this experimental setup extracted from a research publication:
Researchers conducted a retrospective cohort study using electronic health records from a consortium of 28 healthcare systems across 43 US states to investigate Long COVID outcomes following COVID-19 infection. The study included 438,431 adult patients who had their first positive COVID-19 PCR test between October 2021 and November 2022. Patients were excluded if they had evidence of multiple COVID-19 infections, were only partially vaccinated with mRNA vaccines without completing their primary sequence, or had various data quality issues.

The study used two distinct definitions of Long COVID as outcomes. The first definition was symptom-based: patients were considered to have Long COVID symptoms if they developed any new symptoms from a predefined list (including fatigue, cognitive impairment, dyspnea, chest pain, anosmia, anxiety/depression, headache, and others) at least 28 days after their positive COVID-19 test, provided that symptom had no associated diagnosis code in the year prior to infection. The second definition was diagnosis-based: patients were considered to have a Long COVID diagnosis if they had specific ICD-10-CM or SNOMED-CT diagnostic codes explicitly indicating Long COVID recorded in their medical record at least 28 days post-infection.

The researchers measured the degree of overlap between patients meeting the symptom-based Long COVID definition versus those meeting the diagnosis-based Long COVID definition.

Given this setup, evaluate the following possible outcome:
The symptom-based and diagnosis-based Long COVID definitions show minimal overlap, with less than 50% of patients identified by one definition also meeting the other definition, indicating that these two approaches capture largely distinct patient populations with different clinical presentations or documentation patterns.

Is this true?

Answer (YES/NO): YES